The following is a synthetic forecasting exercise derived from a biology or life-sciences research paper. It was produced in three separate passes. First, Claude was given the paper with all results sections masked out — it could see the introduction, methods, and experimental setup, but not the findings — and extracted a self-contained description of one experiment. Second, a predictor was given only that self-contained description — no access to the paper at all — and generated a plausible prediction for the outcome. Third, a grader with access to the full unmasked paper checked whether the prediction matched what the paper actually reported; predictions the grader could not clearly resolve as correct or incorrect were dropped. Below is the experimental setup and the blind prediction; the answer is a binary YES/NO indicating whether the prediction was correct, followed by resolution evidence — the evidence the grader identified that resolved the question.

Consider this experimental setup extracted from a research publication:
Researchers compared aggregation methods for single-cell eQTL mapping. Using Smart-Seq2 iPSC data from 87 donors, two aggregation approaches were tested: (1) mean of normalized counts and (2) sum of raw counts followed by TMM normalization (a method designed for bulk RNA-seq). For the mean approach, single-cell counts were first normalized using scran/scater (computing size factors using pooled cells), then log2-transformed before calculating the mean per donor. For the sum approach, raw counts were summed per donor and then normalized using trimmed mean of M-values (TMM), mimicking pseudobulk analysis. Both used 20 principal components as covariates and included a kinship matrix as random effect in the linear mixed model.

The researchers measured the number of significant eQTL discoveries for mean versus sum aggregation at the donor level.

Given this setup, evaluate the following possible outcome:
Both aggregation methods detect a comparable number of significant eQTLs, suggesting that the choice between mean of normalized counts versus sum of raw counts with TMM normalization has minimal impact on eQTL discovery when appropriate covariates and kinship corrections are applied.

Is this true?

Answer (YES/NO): NO